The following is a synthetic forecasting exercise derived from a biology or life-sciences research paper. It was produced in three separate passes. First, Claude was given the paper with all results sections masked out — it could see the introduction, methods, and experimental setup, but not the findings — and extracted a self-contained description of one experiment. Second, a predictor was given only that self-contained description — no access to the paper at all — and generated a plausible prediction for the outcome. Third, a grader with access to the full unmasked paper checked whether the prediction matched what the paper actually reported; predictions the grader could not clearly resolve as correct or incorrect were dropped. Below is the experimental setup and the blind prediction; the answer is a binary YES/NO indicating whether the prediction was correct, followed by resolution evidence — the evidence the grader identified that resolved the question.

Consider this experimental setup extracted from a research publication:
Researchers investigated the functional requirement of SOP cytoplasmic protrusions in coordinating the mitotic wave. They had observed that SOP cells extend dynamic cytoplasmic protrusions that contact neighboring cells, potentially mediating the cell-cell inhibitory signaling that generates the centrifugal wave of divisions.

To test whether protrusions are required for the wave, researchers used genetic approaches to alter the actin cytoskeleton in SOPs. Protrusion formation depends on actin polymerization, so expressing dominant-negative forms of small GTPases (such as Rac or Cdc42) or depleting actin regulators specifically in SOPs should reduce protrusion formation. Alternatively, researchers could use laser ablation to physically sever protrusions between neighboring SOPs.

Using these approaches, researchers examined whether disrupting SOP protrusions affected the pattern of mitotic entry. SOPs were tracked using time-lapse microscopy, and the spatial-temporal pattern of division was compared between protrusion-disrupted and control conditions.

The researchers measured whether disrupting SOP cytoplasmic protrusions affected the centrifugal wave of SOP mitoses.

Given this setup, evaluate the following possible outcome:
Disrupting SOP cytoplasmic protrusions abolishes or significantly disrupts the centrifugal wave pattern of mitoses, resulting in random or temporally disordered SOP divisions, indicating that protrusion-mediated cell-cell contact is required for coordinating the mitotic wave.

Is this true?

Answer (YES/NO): NO